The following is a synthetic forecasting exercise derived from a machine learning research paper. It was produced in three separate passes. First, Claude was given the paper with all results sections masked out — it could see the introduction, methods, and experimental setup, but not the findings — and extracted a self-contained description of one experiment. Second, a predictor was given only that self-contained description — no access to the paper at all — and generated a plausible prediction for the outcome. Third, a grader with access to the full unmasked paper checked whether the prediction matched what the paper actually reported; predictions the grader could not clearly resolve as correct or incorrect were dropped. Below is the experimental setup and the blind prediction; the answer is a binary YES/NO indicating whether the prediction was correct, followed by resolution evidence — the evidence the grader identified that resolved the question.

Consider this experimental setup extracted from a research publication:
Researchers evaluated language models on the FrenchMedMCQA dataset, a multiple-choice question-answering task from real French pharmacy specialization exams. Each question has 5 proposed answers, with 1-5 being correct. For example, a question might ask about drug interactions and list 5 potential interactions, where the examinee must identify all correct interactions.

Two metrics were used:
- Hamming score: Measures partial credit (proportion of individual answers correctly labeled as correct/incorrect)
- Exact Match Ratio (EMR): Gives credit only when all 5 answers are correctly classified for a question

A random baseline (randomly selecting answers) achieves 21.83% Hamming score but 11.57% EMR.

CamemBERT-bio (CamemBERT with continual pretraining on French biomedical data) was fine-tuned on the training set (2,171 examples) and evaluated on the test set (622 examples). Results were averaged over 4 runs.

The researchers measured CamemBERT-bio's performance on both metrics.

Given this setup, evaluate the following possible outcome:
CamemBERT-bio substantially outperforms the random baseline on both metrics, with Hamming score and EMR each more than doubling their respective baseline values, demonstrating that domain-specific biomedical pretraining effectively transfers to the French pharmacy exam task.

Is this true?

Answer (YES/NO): NO